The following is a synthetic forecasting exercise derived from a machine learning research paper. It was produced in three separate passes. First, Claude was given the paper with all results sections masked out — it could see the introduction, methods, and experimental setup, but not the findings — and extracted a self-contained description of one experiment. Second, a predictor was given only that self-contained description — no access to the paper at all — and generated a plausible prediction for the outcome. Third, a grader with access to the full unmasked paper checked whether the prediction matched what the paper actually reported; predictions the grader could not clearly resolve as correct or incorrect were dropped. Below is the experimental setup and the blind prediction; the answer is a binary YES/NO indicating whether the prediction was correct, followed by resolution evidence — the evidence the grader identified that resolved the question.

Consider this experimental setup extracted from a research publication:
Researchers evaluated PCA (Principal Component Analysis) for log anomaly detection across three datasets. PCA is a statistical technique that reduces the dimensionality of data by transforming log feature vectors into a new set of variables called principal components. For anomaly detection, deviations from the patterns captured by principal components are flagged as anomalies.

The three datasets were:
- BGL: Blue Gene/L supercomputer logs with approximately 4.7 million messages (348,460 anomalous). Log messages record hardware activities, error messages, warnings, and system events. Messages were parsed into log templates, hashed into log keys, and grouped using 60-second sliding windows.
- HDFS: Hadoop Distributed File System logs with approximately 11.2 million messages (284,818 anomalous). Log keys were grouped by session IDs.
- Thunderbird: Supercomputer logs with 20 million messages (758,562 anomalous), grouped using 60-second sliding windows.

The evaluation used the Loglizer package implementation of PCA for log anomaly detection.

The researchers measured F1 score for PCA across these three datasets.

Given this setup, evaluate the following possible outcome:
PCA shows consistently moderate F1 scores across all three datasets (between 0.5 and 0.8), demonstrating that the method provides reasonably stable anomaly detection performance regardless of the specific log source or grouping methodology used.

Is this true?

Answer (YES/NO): NO